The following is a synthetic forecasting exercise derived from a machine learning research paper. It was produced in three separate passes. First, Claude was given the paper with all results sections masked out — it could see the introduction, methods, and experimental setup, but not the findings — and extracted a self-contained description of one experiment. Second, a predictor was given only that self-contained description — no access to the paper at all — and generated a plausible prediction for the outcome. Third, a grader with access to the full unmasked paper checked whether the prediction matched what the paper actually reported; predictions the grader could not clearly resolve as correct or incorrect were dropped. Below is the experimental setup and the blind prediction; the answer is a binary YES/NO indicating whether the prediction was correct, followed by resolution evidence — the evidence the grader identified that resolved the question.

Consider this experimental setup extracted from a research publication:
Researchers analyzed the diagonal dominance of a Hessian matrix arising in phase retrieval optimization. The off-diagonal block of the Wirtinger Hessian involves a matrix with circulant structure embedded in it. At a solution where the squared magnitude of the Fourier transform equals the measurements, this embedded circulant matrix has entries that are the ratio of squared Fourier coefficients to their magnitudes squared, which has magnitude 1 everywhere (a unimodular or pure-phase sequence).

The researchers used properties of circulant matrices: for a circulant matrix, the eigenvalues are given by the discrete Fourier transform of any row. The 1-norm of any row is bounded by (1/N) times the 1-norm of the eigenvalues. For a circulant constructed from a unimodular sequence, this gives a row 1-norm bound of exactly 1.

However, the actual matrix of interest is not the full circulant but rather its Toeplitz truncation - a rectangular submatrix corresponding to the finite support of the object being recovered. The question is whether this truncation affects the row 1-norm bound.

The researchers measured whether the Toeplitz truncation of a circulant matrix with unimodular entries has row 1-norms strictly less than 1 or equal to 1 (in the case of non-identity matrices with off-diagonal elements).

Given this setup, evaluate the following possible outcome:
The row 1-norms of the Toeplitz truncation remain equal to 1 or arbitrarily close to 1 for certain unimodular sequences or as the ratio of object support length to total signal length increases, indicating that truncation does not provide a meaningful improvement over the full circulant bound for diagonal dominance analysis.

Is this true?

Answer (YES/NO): NO